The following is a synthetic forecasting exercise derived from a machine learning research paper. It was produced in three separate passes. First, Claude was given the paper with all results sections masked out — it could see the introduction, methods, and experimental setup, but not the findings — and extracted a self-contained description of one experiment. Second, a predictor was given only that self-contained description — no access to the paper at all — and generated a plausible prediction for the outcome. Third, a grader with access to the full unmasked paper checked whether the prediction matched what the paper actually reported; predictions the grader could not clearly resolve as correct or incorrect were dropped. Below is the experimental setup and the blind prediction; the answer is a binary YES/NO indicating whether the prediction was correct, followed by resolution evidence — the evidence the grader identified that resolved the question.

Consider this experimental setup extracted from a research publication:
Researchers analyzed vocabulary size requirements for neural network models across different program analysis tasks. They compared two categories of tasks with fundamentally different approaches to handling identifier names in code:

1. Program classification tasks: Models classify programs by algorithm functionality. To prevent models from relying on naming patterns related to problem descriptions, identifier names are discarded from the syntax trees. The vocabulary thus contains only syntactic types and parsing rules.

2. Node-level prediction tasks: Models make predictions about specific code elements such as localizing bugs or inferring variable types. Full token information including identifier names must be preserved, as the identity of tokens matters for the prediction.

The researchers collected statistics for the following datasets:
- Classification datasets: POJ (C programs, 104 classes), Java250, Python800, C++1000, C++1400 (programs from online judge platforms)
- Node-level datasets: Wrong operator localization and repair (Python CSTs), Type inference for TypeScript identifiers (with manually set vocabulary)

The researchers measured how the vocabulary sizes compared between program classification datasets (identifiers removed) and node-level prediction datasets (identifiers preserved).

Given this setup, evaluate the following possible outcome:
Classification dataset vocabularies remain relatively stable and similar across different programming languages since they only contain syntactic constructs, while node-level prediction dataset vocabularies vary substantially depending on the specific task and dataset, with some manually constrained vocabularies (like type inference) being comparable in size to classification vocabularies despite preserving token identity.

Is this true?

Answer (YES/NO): NO